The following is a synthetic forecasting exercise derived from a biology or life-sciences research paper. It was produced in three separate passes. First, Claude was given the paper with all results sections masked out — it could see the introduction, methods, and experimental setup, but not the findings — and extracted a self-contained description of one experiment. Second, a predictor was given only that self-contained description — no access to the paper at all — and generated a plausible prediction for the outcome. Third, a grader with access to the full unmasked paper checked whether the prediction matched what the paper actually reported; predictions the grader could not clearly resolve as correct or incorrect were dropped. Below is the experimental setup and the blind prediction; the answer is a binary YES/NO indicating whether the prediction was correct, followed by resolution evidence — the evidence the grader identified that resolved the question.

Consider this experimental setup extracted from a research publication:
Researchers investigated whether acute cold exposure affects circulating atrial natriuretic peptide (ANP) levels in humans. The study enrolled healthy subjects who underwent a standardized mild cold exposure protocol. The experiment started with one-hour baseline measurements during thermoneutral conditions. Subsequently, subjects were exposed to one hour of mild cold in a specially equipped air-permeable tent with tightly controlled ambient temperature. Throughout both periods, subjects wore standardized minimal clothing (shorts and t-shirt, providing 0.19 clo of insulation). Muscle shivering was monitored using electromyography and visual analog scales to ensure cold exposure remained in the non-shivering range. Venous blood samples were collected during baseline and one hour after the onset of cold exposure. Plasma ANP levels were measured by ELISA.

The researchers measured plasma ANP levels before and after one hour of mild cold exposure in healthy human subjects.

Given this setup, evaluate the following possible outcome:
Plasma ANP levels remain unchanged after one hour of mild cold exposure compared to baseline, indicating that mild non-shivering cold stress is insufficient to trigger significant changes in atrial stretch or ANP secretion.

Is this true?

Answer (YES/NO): NO